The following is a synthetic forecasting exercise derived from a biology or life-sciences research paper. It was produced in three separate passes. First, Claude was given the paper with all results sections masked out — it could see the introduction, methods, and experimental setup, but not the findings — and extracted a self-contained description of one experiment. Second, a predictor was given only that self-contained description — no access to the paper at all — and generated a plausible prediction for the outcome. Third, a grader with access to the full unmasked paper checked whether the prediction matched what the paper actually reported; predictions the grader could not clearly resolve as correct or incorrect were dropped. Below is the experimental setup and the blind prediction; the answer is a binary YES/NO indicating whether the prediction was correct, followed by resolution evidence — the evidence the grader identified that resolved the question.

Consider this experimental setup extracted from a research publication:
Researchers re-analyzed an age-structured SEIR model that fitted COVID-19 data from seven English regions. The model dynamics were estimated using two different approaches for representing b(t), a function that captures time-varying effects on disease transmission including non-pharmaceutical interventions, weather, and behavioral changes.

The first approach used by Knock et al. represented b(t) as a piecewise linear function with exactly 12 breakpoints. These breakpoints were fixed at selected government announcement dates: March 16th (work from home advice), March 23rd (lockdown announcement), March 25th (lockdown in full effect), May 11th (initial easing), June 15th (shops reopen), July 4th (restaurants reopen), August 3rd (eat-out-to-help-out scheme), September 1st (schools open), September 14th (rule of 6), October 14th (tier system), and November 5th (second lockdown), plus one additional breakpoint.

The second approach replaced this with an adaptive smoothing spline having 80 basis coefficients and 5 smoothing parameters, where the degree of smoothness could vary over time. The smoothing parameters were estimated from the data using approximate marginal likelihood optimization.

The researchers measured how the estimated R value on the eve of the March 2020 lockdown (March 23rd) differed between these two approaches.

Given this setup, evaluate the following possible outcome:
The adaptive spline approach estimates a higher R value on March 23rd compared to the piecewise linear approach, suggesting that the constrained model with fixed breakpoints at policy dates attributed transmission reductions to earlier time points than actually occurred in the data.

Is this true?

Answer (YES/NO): NO